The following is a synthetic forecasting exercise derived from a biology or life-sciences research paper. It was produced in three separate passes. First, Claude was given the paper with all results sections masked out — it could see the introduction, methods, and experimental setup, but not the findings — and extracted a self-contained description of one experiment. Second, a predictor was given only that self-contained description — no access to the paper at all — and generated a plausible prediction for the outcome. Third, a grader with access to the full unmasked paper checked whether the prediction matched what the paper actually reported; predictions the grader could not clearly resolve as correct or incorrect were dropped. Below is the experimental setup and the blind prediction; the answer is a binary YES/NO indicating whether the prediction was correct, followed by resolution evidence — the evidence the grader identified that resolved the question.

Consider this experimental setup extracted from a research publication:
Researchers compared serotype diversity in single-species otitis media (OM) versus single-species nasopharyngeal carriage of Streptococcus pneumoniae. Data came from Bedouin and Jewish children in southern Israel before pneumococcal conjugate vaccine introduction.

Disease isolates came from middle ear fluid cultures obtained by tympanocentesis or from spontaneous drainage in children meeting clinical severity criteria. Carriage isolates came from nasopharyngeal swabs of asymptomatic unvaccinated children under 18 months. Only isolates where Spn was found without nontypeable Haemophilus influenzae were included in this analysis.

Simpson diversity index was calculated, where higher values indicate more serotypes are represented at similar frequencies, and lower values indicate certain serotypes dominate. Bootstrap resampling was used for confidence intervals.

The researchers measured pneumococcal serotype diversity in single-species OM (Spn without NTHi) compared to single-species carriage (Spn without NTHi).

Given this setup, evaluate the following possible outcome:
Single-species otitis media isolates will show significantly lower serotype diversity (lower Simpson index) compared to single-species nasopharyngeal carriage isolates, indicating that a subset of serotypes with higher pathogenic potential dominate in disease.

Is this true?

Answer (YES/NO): YES